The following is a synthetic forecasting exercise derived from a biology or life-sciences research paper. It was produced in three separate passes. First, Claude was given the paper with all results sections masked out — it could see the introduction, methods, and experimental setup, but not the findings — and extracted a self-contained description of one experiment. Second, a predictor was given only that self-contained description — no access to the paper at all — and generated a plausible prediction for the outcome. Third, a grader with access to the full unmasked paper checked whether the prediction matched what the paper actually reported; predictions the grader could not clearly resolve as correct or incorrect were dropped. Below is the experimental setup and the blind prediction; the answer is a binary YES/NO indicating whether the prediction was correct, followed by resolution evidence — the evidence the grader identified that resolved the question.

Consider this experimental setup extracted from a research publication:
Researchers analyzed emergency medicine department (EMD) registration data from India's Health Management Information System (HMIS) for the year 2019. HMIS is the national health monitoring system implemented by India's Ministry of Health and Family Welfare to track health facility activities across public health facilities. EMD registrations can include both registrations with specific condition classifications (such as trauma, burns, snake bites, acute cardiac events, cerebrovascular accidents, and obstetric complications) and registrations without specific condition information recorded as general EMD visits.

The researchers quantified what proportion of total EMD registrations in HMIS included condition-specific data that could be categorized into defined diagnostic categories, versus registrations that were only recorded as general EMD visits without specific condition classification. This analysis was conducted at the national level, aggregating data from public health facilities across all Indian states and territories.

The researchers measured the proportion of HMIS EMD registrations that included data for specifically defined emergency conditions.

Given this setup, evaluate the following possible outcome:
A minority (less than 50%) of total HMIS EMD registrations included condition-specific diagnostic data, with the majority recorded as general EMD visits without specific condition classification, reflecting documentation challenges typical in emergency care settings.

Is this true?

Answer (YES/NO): YES